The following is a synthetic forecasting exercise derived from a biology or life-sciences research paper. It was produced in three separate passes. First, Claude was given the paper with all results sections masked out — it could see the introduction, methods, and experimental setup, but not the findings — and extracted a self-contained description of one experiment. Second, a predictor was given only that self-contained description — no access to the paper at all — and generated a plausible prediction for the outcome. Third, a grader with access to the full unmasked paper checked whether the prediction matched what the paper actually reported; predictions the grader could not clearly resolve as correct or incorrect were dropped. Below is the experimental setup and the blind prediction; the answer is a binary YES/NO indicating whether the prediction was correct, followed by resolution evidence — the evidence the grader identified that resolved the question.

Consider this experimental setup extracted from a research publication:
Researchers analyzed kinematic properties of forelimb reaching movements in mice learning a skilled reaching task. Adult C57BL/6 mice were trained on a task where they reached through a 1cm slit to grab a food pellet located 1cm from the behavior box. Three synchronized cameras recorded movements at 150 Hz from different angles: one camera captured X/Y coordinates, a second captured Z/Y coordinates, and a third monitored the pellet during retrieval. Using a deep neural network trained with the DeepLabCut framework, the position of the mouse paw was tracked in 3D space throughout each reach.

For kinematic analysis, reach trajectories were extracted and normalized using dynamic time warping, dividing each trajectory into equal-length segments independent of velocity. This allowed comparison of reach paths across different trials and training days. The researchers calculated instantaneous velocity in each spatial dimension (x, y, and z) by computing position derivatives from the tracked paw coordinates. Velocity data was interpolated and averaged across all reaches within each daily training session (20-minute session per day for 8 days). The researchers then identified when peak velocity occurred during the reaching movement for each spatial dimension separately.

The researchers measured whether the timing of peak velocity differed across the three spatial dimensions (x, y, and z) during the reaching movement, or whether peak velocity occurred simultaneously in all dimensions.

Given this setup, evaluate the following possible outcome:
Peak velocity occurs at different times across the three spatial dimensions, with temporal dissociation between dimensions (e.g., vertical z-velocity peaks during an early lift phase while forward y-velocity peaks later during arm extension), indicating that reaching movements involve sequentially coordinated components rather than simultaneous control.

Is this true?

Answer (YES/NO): YES